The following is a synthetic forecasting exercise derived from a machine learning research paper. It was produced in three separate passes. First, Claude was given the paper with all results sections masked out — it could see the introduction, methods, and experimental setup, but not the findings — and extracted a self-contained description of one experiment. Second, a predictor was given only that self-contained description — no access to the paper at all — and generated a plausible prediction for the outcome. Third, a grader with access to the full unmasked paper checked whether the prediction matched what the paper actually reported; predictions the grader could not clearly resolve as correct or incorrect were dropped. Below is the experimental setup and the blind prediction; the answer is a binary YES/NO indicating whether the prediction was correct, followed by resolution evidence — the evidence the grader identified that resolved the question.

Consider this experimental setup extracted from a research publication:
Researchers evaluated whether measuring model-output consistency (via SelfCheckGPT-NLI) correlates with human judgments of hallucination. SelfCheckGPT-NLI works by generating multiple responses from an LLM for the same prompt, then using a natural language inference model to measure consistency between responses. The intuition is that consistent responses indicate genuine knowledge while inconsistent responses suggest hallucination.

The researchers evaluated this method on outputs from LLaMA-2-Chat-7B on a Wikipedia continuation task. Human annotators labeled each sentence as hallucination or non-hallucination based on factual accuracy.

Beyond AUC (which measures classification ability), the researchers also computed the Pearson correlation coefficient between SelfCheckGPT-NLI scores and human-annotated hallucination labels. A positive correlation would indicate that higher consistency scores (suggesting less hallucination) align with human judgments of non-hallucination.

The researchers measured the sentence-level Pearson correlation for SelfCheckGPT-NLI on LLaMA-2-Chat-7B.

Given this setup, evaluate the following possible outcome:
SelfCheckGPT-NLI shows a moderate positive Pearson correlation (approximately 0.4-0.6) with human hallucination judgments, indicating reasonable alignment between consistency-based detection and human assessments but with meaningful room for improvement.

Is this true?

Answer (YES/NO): NO